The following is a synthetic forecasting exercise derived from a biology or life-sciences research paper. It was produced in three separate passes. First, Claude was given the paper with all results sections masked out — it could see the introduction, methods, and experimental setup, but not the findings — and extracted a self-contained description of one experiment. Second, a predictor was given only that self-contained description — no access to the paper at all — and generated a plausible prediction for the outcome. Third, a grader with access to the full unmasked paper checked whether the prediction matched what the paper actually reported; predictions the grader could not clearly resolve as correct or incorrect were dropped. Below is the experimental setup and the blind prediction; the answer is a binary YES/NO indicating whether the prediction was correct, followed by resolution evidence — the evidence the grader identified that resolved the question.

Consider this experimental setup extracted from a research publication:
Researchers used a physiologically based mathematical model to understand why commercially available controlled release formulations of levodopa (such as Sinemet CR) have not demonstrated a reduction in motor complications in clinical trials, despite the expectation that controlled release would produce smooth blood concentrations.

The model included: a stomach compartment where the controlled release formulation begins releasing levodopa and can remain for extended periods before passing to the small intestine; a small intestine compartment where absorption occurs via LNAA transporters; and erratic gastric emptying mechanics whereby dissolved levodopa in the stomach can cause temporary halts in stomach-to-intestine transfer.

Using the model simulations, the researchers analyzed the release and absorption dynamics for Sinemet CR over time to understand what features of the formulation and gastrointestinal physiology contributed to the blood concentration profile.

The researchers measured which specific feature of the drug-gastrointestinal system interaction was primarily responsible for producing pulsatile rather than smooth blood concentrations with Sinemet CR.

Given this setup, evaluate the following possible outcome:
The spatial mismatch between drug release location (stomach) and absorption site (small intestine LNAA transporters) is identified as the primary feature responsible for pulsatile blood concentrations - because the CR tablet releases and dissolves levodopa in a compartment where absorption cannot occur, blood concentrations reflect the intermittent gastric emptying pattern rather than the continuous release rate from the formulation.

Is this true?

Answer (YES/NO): NO